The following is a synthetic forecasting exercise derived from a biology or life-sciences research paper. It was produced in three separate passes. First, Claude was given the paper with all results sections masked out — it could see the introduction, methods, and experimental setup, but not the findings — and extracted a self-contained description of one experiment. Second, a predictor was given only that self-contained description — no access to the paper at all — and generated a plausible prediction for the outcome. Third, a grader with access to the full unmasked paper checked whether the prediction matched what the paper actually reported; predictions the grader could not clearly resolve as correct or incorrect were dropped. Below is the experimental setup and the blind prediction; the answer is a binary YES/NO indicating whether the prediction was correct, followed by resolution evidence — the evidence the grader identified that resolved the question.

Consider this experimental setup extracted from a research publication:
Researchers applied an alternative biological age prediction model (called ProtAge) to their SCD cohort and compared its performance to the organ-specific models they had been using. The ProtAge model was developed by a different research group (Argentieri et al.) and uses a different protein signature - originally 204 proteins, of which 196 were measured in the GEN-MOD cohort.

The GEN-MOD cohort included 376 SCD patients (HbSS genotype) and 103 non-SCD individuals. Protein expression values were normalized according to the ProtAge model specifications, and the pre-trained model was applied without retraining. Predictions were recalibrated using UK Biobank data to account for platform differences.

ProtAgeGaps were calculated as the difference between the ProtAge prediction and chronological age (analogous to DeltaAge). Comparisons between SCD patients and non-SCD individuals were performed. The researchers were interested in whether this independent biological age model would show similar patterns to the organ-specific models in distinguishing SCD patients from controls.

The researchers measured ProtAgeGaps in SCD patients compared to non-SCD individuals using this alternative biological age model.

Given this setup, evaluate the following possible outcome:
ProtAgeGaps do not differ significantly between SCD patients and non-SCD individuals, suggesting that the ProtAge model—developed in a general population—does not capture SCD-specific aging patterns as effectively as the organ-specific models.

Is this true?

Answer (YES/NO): NO